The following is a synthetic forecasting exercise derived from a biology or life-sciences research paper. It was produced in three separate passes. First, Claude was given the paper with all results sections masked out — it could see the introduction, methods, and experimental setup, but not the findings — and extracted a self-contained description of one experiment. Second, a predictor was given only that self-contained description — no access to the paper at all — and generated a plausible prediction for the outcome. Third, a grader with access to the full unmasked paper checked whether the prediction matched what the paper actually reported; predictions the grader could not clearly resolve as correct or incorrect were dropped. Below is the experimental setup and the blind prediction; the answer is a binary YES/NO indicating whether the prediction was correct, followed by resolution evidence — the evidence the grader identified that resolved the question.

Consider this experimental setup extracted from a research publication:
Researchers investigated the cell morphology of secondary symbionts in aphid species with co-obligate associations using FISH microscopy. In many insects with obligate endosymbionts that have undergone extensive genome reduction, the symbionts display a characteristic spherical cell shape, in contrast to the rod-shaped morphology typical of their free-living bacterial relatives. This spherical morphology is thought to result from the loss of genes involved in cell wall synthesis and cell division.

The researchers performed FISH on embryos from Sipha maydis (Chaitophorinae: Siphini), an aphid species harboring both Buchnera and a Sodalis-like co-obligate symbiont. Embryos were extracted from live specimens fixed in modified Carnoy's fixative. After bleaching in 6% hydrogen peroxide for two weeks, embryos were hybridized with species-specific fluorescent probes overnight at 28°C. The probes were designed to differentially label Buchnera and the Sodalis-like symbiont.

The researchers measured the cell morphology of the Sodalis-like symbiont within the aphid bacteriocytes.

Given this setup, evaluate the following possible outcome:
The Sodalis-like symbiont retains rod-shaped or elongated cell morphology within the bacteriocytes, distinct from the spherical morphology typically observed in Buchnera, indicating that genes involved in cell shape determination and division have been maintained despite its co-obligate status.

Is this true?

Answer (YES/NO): YES